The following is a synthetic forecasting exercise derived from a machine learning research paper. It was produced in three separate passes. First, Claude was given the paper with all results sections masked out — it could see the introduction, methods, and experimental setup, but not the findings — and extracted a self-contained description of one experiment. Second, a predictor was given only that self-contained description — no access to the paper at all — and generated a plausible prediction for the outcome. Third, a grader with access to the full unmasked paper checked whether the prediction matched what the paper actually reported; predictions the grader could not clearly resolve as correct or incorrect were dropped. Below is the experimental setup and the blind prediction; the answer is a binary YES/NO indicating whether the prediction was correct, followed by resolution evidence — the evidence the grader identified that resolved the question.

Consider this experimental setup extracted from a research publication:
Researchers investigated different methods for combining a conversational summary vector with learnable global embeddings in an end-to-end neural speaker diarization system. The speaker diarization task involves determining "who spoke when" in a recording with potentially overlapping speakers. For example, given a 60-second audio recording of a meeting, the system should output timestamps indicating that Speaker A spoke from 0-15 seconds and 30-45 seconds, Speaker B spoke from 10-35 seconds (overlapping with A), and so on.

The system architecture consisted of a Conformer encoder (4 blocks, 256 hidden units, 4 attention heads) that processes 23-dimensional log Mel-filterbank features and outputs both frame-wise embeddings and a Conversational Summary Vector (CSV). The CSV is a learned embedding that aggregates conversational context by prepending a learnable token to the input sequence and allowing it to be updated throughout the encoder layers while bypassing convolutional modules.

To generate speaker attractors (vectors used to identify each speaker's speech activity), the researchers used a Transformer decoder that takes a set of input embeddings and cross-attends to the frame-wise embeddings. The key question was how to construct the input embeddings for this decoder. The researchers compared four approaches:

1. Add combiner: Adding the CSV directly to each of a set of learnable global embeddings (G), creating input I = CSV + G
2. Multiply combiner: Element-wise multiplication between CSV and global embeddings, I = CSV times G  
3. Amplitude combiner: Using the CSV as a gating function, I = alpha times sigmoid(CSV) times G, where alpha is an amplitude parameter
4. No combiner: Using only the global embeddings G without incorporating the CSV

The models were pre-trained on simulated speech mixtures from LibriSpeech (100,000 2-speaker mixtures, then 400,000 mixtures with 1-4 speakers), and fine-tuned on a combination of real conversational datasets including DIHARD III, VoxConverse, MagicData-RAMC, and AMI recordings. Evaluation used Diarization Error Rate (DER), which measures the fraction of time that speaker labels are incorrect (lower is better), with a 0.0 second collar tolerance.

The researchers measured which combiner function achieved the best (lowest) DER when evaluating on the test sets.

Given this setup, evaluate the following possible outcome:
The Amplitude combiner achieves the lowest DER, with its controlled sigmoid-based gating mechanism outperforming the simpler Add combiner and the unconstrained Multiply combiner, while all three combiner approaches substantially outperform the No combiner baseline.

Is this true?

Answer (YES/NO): NO